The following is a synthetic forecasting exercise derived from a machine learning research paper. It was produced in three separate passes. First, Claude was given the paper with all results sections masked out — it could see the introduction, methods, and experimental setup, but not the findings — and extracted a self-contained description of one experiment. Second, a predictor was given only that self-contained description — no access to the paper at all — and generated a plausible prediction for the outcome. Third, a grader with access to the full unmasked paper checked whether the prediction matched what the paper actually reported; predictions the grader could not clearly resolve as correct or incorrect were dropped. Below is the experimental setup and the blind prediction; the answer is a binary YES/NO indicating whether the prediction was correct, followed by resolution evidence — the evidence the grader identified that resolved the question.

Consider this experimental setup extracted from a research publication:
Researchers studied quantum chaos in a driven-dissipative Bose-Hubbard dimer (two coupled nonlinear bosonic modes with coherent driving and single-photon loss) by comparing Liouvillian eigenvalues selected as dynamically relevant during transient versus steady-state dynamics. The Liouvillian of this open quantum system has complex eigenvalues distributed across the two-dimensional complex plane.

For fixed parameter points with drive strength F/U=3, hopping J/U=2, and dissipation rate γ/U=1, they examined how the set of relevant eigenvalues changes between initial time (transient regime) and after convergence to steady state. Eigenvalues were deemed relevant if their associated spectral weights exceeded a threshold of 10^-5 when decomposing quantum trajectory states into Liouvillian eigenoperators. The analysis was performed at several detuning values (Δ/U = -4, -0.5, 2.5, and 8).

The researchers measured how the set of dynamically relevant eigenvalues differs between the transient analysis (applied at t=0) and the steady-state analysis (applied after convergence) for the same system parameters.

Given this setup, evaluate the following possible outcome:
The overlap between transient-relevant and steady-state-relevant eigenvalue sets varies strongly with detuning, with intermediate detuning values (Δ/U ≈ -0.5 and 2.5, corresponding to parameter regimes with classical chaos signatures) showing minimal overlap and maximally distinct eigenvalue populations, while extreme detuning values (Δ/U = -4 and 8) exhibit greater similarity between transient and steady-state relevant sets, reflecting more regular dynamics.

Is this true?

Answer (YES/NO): NO